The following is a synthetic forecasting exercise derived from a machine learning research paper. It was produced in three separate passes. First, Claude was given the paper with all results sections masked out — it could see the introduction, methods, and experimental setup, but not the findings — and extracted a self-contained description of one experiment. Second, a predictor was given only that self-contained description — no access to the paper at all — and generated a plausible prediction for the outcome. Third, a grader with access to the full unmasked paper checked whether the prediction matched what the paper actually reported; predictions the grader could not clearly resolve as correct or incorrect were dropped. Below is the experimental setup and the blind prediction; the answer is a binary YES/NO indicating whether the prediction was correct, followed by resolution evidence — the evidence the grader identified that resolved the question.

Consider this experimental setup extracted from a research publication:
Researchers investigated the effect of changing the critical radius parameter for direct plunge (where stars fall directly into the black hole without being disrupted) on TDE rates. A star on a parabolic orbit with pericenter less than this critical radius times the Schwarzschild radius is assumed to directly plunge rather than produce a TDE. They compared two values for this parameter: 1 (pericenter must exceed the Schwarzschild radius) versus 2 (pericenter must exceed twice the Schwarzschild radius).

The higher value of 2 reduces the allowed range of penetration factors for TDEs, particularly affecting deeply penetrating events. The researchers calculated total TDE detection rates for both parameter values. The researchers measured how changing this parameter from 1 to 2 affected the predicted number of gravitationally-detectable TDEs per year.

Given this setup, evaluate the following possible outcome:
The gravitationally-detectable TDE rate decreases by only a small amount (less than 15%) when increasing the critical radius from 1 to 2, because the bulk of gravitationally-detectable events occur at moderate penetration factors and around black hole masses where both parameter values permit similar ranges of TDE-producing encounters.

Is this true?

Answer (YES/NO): NO